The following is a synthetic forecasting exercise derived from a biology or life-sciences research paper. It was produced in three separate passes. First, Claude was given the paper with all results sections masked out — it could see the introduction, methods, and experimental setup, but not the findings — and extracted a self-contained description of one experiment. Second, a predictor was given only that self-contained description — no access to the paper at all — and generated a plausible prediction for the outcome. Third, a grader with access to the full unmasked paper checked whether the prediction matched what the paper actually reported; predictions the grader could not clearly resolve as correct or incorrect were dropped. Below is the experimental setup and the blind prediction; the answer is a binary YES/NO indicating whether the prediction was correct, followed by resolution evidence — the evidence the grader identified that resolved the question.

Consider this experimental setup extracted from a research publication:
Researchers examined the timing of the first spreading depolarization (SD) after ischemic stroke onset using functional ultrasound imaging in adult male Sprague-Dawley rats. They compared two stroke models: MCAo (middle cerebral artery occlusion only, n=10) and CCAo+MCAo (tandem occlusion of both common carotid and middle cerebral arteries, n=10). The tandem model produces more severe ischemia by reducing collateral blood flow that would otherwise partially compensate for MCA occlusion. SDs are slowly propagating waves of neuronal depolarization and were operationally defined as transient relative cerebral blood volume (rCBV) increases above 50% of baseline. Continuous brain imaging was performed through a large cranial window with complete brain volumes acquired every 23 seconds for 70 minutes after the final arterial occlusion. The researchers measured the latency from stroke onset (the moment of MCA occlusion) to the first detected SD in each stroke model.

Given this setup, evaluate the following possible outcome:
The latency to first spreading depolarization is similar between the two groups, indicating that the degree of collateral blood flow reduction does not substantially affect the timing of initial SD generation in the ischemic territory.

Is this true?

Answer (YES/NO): YES